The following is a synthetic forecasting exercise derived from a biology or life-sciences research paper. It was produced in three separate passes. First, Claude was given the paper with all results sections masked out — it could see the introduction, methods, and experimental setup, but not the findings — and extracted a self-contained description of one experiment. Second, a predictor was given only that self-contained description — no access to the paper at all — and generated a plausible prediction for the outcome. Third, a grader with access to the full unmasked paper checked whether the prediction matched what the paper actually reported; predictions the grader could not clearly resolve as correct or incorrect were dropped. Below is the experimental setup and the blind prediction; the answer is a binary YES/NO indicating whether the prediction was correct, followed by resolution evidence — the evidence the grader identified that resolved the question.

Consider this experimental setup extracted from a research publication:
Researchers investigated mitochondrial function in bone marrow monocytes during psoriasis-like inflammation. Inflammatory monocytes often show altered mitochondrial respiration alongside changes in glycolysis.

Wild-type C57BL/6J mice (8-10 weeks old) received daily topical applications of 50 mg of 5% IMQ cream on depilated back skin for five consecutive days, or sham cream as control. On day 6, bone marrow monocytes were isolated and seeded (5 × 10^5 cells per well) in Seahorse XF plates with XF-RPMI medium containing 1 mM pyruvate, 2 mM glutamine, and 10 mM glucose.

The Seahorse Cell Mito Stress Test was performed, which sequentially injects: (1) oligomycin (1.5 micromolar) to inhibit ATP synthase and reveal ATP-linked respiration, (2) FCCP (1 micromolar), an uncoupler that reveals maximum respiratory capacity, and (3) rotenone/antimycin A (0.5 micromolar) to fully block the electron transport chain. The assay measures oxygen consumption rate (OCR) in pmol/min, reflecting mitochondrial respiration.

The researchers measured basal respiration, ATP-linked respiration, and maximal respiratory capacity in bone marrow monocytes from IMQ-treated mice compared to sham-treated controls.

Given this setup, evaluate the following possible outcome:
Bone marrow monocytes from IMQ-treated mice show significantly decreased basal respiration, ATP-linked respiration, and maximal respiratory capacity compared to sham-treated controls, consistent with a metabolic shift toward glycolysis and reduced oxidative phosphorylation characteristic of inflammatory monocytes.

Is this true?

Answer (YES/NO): NO